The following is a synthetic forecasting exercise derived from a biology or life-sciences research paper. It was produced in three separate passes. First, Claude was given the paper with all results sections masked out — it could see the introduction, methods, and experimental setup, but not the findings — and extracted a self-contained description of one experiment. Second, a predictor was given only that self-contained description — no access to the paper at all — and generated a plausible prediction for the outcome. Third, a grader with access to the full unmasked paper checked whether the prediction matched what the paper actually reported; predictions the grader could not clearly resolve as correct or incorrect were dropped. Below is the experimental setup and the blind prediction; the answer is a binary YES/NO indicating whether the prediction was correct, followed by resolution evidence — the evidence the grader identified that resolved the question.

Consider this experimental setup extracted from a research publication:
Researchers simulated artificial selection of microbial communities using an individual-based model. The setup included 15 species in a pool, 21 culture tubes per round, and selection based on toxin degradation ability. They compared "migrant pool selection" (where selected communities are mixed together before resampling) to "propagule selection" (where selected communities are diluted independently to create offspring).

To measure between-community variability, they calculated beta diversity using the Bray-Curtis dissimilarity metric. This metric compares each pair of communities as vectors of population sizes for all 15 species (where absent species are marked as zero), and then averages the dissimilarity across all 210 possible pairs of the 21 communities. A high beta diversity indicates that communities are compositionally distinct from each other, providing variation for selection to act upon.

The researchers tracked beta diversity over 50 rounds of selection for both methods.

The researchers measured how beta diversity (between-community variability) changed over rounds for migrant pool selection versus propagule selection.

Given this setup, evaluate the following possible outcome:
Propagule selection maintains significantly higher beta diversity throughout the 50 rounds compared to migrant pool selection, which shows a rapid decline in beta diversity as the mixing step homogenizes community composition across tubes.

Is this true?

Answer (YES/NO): NO